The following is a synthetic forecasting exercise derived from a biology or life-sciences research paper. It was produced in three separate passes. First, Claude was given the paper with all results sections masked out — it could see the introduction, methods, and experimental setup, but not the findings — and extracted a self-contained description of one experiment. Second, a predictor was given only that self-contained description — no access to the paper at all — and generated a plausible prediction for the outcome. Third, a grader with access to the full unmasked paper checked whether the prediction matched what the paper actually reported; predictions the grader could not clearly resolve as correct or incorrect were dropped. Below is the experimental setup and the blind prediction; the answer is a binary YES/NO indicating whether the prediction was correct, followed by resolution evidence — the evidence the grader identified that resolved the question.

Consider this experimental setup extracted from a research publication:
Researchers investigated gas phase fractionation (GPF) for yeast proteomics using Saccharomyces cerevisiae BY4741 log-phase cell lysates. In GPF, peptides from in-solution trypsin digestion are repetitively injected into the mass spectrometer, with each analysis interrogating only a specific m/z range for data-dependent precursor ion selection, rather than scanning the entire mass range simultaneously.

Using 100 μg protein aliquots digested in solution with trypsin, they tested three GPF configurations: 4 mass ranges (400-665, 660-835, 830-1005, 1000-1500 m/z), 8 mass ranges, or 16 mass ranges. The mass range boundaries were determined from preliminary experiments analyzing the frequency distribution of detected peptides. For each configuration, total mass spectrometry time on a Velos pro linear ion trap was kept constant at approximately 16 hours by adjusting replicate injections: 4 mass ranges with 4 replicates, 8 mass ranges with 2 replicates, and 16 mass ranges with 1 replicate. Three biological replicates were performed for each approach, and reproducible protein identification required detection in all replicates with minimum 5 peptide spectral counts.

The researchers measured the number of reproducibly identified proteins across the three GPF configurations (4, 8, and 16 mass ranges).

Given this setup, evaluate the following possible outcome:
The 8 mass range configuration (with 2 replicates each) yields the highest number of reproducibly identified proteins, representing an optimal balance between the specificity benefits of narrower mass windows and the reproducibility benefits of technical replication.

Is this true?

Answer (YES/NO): NO